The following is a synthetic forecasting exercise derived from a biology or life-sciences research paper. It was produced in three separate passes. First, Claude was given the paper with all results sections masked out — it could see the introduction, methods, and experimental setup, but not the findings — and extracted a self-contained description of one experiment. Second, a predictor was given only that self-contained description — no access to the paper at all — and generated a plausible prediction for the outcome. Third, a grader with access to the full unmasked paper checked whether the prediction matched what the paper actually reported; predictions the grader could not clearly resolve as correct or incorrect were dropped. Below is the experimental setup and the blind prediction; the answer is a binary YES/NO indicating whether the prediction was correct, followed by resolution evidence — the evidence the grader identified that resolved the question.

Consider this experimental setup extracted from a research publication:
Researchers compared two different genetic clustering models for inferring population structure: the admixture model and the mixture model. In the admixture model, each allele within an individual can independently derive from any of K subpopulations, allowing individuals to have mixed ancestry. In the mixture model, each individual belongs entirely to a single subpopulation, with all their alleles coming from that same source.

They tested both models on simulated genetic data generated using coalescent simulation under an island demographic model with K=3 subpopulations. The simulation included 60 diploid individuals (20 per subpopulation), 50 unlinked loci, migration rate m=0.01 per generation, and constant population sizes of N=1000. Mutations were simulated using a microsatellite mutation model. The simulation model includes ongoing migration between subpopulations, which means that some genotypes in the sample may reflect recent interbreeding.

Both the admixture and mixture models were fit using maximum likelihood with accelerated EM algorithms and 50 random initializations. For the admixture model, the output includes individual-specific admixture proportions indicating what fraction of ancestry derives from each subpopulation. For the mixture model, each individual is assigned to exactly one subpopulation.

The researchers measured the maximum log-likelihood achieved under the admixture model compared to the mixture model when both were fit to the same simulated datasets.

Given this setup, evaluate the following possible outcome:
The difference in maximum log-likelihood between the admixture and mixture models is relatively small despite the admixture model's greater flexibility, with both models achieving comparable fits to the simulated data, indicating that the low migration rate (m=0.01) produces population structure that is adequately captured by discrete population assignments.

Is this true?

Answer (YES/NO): NO